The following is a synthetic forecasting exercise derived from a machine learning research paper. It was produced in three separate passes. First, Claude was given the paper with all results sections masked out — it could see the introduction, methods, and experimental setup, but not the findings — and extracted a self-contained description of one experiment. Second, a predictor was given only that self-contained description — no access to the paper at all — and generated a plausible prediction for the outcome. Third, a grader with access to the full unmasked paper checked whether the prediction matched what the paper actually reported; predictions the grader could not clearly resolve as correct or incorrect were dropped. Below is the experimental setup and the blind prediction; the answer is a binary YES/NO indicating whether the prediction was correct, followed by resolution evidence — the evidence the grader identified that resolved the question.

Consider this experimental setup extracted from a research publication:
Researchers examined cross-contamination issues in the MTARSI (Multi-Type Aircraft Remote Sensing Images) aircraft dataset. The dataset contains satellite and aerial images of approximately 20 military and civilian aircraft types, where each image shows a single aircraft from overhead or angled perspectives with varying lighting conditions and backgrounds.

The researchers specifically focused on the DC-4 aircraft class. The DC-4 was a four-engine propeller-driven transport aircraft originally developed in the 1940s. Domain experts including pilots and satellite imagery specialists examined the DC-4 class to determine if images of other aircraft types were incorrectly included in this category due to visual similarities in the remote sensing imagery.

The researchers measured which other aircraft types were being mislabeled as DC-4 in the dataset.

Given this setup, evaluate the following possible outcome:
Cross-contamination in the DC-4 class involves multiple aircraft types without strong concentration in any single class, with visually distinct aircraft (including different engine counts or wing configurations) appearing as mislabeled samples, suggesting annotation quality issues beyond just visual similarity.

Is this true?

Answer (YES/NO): NO